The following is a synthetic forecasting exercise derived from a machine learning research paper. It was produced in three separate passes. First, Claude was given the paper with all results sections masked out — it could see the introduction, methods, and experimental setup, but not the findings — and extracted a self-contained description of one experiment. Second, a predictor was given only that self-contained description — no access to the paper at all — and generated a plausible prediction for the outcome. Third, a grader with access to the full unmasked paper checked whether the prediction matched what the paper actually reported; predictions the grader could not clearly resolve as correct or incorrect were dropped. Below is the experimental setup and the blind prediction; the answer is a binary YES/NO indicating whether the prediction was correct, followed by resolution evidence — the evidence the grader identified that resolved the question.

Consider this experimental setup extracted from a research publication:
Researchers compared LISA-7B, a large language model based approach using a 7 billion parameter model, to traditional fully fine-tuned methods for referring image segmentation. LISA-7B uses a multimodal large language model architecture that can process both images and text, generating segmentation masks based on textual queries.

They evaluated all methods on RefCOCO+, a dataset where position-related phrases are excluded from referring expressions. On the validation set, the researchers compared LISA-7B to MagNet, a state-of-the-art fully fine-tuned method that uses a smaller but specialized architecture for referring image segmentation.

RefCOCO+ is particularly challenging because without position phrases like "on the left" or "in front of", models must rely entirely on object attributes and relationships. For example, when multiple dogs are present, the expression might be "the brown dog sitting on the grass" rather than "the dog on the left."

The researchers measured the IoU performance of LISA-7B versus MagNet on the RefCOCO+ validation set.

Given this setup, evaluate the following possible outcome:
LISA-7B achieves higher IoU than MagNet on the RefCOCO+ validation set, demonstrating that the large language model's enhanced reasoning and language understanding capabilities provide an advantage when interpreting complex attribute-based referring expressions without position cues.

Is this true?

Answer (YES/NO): NO